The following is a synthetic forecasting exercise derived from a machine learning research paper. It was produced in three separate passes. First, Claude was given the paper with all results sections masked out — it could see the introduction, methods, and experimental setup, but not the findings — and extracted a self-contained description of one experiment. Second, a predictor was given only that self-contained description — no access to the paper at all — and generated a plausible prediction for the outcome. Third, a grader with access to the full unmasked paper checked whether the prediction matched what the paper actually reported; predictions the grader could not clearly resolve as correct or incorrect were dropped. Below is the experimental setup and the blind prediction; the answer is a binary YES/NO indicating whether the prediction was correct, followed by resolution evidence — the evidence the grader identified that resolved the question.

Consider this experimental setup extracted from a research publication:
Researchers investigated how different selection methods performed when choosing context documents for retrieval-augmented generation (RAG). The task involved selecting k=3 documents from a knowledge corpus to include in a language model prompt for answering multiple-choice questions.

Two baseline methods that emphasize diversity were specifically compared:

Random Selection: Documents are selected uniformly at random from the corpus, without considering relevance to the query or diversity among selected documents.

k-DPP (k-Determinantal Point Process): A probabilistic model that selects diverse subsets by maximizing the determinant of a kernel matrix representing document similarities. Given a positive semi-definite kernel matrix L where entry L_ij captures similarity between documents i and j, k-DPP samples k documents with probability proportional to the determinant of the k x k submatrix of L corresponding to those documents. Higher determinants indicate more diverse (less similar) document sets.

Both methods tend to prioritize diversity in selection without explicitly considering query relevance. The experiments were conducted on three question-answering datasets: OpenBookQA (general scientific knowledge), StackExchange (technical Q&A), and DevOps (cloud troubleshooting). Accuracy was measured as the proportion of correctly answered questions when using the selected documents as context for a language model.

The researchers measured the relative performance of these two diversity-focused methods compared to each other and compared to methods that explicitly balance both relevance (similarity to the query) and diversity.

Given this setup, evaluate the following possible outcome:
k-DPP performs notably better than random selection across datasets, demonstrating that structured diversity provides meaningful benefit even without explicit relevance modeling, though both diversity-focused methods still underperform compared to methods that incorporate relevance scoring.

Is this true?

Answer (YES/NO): NO